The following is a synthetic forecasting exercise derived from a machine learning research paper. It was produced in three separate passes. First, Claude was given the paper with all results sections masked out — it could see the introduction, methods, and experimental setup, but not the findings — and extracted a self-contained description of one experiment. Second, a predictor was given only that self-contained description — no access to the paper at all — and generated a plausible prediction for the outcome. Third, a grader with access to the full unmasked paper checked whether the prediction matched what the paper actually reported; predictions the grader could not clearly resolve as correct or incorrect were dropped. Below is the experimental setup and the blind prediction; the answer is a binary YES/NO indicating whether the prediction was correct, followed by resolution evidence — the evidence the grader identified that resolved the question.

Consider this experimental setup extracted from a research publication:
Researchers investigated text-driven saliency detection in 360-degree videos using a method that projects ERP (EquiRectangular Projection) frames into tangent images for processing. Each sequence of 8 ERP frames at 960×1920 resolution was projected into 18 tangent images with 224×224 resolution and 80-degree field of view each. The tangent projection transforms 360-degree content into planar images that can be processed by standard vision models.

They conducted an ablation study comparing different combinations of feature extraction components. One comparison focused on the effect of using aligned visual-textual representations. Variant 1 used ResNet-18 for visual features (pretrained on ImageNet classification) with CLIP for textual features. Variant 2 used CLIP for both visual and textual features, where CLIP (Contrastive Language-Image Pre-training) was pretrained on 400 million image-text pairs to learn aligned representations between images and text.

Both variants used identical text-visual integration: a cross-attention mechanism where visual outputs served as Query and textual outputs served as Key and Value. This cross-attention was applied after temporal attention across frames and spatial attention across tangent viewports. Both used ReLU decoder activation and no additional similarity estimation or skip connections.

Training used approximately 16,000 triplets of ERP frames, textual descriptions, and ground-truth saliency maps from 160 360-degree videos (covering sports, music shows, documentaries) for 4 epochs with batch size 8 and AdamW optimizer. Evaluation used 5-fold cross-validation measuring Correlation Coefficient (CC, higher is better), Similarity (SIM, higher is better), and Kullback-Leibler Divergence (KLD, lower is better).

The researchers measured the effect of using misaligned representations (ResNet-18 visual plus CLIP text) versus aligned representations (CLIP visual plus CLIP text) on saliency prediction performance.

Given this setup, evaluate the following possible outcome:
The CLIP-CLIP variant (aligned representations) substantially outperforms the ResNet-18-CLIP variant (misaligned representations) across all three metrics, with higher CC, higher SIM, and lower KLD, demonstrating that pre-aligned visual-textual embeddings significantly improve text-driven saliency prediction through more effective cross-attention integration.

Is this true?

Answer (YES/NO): YES